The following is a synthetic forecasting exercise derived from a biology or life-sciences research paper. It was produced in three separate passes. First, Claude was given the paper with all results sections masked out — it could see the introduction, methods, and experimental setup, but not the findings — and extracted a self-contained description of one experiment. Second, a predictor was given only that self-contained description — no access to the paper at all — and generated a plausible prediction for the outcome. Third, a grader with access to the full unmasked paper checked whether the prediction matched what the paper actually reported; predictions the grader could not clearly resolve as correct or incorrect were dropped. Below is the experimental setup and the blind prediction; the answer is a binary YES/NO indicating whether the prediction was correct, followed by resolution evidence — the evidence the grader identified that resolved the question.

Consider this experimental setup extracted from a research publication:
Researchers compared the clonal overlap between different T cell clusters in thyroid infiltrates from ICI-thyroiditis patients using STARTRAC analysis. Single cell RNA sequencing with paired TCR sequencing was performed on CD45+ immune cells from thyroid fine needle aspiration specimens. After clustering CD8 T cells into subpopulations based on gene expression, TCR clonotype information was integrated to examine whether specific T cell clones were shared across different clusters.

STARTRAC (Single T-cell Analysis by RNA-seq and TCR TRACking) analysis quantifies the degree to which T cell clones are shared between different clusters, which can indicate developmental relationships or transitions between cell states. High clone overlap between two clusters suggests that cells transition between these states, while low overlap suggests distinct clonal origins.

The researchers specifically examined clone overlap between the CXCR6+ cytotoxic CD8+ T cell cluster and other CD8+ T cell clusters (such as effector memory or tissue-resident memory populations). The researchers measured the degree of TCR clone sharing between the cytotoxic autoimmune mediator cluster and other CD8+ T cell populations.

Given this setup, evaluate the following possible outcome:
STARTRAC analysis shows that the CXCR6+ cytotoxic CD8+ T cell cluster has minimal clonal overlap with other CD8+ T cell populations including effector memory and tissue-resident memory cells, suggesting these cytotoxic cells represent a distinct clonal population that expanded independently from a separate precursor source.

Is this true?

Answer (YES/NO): NO